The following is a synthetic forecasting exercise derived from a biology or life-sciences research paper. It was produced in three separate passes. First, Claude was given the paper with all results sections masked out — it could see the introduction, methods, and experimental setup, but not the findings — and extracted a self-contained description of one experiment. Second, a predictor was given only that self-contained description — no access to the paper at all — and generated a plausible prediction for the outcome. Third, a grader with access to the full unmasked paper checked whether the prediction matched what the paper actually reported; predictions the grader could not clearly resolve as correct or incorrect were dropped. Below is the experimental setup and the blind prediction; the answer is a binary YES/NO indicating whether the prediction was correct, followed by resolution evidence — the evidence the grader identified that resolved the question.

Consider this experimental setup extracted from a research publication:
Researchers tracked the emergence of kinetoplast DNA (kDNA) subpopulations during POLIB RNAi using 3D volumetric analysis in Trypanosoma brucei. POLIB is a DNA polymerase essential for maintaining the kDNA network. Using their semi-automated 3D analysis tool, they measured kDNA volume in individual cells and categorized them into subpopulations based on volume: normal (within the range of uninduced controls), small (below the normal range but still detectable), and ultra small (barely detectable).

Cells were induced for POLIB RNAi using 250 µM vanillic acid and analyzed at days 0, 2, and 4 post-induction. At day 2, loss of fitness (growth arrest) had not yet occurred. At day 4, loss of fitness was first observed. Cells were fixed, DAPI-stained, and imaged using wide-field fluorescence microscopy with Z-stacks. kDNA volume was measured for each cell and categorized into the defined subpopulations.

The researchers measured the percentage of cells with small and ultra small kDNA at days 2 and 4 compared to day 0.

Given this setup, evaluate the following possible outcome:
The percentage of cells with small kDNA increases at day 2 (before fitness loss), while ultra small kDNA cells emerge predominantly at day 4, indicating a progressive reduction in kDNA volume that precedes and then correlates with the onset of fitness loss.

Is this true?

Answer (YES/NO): NO